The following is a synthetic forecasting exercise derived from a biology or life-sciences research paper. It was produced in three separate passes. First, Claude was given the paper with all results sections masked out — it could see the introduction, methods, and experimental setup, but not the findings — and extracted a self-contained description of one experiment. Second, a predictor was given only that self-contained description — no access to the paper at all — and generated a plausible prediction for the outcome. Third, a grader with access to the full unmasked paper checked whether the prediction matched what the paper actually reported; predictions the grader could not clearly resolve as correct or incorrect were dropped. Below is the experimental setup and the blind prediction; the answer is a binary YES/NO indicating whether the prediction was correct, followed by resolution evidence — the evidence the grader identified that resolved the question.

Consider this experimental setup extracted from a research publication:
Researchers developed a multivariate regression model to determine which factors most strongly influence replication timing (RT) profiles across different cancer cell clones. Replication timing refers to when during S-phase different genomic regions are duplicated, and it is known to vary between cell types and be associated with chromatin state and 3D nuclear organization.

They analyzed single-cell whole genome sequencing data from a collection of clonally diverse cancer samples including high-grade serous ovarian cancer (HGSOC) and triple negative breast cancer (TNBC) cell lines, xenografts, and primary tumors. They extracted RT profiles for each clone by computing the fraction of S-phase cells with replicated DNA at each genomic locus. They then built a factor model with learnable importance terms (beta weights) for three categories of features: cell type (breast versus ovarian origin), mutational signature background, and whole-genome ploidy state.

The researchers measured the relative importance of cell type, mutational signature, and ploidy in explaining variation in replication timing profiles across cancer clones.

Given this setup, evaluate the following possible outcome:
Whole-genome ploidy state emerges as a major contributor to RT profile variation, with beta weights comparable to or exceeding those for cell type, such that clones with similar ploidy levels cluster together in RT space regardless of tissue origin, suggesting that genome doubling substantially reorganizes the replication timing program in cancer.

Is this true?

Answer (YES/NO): NO